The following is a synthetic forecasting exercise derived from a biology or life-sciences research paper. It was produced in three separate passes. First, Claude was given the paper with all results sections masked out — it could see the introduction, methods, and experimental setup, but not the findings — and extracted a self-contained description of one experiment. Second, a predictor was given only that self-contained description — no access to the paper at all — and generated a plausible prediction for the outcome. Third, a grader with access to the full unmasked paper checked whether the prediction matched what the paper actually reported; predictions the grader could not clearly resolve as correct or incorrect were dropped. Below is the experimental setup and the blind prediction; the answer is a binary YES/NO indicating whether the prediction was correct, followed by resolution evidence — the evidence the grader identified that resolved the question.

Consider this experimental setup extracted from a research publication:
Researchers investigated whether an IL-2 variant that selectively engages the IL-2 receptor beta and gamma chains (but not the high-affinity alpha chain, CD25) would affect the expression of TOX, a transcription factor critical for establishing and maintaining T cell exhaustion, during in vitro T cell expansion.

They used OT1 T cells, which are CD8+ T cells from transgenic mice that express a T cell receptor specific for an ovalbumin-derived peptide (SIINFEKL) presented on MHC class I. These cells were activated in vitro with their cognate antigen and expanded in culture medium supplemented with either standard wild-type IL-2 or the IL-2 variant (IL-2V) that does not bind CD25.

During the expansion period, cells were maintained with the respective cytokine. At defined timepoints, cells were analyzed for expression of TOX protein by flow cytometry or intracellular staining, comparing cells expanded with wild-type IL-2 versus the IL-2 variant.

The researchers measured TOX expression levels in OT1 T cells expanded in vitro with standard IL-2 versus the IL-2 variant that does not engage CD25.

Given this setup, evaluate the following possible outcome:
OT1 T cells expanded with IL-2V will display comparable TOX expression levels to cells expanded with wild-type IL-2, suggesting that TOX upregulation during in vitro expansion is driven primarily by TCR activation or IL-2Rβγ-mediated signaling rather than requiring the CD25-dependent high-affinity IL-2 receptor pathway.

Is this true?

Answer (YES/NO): NO